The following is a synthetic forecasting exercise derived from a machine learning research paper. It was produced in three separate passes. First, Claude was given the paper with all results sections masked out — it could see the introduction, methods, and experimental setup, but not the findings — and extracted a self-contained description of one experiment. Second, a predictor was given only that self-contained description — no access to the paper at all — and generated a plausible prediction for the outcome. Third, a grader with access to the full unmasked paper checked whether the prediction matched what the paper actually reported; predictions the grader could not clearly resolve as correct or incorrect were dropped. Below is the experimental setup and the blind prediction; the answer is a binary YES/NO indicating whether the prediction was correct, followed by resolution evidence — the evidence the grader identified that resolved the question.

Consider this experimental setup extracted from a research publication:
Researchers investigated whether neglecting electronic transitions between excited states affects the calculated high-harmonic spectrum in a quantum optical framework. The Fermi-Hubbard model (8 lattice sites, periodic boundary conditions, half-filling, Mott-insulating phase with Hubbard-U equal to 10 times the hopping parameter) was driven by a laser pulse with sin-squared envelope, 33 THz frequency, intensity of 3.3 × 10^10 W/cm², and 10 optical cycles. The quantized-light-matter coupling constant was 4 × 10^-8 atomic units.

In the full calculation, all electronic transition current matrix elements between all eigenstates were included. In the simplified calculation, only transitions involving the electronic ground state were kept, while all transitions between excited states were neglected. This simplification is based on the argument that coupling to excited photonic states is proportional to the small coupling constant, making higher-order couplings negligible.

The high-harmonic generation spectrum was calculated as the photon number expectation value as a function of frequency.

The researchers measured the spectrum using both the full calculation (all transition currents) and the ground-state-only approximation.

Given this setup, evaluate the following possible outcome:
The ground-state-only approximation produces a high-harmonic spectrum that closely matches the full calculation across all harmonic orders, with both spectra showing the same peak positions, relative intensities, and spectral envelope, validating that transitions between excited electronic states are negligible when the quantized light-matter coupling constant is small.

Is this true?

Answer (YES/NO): YES